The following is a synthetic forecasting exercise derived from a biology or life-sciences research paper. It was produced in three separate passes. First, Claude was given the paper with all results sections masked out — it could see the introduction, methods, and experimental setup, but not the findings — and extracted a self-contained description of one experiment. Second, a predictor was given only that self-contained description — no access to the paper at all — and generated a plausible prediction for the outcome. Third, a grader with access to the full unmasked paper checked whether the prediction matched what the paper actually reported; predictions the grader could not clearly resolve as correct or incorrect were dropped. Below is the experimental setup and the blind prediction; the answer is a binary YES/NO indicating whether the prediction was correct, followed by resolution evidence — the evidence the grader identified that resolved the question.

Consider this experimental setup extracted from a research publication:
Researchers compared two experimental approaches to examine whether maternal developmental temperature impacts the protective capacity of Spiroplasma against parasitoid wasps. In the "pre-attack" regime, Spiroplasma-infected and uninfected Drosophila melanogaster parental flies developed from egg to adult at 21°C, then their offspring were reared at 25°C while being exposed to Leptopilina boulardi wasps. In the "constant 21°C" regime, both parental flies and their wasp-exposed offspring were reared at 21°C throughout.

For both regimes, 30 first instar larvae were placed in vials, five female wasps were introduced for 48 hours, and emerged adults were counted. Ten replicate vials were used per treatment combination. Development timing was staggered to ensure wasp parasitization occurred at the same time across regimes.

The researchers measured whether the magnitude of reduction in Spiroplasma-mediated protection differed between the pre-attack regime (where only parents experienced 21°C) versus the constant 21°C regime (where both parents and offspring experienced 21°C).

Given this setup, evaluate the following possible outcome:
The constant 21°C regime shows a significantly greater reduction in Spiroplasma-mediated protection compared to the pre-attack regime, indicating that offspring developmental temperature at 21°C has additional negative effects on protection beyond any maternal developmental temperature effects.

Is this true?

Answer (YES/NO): NO